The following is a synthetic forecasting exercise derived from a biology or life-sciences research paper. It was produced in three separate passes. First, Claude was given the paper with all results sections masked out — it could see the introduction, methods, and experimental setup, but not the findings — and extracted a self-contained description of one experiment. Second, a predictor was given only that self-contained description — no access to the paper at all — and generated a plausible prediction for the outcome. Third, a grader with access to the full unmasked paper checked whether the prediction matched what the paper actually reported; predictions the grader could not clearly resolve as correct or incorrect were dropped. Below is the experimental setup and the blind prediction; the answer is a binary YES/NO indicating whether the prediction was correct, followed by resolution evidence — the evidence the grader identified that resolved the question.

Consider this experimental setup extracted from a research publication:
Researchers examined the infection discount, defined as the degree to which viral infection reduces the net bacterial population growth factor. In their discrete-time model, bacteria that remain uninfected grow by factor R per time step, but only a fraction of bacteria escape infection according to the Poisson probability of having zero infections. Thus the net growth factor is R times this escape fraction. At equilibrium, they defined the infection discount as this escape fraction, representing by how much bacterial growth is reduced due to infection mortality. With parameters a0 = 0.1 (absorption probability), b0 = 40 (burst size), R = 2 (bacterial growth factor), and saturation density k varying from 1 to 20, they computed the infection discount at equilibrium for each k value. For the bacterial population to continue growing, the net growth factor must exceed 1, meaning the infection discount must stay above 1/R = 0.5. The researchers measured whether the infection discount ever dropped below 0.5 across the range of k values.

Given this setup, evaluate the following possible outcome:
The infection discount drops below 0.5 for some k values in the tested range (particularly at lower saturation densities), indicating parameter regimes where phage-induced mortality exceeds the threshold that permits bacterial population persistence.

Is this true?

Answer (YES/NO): NO